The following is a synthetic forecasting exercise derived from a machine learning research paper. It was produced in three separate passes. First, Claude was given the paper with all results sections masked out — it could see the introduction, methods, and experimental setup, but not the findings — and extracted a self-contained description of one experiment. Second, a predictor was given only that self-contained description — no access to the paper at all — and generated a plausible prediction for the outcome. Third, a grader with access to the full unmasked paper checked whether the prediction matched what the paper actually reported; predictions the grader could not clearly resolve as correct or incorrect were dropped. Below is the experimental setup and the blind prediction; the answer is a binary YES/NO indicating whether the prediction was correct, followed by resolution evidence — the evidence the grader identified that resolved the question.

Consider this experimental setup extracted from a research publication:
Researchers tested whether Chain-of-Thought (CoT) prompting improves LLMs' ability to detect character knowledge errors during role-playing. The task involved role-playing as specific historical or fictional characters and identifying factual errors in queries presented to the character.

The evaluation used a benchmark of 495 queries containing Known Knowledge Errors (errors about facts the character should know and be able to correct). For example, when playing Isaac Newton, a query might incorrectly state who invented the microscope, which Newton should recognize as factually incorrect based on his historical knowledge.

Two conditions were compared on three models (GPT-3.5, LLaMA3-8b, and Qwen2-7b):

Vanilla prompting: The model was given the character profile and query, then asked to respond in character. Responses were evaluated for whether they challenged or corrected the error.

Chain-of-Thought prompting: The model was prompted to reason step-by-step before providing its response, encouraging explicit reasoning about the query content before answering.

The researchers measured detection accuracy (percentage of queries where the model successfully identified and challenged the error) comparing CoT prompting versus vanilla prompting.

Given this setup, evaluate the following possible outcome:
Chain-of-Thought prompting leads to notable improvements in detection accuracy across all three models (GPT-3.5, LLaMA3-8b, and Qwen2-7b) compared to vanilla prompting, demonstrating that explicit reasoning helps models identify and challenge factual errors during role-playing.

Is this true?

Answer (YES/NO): NO